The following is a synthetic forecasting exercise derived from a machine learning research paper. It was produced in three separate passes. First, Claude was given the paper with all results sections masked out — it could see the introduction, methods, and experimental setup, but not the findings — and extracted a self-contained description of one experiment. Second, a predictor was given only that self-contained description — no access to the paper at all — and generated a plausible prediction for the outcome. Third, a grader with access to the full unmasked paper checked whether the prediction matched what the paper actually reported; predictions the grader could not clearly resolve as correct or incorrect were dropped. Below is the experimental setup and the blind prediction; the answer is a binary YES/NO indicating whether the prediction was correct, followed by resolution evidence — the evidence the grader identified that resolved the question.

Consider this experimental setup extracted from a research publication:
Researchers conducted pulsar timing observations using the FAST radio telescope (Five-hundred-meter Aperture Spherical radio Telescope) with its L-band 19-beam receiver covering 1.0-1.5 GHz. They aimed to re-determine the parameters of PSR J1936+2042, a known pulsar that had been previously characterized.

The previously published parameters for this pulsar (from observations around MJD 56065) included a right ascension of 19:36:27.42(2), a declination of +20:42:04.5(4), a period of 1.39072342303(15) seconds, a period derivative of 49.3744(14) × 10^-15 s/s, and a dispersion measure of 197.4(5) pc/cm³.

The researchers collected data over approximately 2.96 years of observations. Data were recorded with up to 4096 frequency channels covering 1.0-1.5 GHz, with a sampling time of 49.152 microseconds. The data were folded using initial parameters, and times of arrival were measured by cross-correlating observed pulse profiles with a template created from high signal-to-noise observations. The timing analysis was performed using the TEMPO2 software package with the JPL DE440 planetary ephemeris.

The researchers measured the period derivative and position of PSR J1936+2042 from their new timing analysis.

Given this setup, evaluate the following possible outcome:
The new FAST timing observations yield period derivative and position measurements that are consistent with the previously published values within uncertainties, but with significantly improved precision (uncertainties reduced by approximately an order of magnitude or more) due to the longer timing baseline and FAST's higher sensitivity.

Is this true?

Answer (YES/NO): NO